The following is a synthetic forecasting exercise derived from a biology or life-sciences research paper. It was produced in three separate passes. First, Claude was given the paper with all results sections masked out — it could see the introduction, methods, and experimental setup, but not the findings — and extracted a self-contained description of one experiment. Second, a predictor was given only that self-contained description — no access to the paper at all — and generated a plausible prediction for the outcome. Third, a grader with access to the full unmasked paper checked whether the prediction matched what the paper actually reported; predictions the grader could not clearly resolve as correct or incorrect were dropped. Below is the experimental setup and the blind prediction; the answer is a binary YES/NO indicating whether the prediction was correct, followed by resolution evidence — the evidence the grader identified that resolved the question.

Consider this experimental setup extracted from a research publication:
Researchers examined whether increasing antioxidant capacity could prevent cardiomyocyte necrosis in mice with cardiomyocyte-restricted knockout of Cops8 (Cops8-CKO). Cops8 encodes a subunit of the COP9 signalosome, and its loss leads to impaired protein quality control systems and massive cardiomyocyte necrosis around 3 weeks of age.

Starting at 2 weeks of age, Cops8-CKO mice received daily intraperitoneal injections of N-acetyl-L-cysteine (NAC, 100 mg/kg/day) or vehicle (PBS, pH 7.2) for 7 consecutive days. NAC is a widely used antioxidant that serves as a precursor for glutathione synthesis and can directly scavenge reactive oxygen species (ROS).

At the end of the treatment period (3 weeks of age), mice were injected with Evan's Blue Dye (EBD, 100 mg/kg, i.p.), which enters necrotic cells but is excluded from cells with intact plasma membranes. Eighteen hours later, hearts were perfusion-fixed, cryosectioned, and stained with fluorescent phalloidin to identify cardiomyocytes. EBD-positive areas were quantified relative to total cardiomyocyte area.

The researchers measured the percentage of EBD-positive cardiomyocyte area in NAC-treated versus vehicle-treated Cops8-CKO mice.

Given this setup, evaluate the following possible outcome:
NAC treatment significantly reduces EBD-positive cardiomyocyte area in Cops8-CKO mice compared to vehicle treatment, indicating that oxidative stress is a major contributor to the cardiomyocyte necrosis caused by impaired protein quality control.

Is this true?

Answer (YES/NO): NO